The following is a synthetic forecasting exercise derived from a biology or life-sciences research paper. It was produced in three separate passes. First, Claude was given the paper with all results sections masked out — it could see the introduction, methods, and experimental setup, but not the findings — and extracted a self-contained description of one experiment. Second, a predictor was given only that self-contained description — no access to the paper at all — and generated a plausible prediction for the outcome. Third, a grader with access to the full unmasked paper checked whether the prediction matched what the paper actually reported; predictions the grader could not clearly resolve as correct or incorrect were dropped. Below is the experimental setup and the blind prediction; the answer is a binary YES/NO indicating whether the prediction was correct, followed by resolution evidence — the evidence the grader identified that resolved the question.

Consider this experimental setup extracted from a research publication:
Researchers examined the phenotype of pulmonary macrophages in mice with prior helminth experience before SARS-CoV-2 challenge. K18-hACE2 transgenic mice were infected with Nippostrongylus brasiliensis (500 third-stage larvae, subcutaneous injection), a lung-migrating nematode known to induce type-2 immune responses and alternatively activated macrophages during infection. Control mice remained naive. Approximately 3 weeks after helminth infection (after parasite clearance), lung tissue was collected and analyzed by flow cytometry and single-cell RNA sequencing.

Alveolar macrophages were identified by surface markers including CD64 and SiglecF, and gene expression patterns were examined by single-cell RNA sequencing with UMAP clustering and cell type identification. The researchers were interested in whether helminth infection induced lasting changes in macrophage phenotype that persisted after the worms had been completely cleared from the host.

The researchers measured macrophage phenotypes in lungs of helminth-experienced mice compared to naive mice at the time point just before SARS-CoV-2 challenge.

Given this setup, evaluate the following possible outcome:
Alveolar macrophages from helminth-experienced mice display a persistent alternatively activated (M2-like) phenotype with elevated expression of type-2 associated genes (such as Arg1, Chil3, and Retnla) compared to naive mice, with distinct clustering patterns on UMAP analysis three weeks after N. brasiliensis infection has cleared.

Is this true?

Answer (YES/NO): YES